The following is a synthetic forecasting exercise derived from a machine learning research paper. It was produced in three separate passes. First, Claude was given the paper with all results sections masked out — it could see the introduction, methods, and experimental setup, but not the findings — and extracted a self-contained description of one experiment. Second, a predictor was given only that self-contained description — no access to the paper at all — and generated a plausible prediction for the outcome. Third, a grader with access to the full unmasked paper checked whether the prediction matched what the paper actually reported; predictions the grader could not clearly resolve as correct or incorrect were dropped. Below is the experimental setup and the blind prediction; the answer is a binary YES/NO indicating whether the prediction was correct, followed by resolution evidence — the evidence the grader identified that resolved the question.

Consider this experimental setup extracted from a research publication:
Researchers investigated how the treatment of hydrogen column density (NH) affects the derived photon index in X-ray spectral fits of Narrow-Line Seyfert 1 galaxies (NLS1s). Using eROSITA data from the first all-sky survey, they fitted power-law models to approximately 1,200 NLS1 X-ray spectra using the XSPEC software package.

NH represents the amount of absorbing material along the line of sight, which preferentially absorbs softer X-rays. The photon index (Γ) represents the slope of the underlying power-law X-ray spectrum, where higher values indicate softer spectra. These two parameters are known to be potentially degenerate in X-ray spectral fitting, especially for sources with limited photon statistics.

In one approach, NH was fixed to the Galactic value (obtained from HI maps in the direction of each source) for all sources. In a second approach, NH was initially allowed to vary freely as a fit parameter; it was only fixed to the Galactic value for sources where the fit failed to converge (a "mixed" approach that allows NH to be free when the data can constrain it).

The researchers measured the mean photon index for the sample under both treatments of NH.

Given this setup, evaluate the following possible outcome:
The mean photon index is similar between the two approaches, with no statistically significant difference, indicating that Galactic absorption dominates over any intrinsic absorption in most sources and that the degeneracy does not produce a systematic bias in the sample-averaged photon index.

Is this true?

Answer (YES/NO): NO